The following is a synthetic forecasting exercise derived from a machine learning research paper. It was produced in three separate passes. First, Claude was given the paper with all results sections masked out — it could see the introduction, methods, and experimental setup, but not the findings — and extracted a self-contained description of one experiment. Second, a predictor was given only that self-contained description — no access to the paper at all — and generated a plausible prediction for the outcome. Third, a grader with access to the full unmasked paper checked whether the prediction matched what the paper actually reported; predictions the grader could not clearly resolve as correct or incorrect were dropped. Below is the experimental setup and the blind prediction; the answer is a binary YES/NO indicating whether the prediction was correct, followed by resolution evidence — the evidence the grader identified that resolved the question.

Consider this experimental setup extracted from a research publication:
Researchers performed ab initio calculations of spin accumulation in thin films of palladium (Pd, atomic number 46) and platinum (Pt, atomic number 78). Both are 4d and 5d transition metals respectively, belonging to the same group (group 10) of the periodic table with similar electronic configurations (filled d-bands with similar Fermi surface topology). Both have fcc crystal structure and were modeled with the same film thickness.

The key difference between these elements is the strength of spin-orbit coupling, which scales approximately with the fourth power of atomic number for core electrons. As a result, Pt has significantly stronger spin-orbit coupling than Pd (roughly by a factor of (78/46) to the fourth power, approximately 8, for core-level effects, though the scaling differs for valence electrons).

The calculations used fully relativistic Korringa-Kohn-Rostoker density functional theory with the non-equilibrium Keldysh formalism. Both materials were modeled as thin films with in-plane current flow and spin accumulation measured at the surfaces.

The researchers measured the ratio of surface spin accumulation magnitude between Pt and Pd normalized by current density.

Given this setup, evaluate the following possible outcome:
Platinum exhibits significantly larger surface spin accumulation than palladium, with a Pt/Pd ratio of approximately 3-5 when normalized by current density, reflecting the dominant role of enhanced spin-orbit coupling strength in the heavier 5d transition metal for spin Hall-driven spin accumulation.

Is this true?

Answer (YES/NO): NO